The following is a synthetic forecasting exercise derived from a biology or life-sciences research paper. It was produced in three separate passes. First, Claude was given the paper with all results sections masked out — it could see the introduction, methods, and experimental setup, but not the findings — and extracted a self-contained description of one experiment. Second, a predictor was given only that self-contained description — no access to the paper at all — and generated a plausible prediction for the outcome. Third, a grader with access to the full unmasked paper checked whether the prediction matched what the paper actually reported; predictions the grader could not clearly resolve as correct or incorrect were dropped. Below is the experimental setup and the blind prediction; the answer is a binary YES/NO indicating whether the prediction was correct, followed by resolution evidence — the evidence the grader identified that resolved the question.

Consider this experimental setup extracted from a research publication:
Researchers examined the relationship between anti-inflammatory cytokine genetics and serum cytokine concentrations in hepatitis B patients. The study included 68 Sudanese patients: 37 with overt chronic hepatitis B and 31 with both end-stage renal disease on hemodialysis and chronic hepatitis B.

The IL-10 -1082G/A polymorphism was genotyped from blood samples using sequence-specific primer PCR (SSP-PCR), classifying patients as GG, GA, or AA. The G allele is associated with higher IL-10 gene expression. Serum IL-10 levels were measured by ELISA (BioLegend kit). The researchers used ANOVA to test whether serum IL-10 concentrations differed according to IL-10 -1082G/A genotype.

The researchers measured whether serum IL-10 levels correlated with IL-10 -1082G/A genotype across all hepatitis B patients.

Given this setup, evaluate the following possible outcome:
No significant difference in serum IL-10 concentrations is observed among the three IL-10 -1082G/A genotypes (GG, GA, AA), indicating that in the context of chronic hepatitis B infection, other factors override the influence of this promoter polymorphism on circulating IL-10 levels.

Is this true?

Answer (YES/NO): YES